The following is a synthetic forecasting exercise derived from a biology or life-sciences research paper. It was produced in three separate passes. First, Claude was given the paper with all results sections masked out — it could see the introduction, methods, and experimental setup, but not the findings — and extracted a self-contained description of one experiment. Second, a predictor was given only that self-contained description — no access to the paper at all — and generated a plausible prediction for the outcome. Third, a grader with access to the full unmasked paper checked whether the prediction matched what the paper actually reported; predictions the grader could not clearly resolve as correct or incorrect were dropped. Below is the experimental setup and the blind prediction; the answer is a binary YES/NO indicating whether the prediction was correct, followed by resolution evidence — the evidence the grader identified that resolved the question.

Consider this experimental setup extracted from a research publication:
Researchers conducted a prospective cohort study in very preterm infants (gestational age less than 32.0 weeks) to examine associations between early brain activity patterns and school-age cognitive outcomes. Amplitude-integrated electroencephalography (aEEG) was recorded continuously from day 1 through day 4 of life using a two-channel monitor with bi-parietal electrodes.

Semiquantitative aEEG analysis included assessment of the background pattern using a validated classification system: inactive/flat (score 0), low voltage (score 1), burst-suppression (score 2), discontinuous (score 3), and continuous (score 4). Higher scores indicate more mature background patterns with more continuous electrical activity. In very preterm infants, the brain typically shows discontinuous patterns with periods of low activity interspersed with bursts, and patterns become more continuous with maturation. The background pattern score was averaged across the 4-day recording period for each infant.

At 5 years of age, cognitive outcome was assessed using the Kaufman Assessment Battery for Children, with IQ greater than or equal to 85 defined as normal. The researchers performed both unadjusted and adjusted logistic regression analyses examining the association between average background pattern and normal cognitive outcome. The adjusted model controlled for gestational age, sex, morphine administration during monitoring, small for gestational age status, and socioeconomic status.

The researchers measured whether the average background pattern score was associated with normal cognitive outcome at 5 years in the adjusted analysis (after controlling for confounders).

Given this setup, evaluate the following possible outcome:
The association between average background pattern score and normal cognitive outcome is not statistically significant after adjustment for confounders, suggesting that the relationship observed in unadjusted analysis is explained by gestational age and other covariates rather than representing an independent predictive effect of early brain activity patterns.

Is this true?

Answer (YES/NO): YES